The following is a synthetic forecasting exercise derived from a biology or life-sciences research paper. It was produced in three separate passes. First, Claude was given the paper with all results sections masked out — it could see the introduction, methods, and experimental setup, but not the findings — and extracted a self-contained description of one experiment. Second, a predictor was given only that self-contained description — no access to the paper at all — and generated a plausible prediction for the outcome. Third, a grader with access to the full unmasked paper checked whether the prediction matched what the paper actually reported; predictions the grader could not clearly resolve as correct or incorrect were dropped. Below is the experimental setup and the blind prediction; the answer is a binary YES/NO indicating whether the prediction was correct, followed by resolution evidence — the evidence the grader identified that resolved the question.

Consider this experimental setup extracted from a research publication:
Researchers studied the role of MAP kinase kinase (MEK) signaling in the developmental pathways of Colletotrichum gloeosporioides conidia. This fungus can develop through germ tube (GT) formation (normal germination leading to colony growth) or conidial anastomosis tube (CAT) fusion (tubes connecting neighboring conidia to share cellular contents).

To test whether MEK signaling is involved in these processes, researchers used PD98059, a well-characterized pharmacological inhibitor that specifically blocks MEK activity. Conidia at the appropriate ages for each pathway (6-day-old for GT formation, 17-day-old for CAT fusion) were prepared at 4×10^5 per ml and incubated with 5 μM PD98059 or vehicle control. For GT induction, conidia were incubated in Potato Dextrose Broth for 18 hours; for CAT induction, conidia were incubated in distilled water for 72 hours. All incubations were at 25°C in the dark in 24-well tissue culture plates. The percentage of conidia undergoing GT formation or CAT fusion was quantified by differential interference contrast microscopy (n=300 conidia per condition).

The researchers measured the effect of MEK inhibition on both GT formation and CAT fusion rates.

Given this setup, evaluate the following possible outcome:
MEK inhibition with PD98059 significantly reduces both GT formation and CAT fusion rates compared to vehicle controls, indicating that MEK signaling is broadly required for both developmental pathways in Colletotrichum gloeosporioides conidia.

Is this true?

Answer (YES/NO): NO